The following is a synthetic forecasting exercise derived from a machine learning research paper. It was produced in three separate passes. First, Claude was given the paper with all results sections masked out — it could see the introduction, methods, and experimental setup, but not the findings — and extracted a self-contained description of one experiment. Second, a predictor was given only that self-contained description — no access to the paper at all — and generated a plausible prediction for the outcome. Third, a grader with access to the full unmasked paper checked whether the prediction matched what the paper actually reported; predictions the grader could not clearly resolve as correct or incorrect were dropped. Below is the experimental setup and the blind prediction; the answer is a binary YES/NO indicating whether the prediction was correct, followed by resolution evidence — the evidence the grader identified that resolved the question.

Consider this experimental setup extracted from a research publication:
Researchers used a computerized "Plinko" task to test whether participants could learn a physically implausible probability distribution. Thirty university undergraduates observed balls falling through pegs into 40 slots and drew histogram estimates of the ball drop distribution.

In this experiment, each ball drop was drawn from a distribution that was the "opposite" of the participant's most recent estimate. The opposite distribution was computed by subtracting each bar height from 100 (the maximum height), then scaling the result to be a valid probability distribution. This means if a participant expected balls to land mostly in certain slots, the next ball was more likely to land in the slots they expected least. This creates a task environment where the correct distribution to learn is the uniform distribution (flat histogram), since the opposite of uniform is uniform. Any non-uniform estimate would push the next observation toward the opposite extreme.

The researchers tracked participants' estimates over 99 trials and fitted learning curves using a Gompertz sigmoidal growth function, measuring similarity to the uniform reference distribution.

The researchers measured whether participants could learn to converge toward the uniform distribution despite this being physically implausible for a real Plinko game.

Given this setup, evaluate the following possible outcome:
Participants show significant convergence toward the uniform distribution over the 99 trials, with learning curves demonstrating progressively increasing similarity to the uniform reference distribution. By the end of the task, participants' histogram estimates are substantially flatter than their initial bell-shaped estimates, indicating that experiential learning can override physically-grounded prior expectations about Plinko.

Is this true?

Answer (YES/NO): YES